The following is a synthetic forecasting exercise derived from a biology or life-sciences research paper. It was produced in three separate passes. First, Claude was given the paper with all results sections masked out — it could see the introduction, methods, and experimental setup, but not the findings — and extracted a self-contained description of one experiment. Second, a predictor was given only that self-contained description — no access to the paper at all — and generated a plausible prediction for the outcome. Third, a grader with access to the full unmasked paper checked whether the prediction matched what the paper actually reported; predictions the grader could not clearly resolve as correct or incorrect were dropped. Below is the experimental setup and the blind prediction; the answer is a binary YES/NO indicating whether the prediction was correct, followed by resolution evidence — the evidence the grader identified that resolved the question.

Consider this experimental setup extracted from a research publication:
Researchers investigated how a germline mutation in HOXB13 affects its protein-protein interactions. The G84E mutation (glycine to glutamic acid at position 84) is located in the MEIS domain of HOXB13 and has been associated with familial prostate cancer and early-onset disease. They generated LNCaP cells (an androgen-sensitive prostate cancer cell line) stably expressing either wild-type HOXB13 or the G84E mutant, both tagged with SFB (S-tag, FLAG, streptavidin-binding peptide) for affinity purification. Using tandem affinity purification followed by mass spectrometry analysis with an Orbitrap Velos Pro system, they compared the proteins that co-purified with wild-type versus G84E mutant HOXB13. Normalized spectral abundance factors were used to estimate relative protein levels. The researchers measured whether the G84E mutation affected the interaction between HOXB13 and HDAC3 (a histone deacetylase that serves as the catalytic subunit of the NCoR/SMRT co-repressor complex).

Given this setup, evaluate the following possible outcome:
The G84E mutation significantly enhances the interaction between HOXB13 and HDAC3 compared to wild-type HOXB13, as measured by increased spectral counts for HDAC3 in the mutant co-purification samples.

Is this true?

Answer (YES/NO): NO